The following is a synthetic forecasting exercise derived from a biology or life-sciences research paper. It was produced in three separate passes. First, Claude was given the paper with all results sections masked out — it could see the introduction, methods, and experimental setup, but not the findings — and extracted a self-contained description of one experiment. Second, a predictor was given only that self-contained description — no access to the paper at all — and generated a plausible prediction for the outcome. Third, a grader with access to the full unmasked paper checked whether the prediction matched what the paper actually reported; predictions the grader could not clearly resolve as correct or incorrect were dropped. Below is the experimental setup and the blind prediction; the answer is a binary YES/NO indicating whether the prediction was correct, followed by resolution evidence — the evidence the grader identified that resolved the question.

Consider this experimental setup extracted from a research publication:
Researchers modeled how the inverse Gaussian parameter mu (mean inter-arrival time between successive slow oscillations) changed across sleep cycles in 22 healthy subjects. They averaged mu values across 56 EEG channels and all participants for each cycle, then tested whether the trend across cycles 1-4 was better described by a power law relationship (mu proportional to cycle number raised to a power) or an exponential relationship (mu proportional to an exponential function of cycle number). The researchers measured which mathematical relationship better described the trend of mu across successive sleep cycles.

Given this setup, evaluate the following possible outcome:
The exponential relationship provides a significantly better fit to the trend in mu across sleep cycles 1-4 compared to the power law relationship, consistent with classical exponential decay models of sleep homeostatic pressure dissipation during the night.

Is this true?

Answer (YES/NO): NO